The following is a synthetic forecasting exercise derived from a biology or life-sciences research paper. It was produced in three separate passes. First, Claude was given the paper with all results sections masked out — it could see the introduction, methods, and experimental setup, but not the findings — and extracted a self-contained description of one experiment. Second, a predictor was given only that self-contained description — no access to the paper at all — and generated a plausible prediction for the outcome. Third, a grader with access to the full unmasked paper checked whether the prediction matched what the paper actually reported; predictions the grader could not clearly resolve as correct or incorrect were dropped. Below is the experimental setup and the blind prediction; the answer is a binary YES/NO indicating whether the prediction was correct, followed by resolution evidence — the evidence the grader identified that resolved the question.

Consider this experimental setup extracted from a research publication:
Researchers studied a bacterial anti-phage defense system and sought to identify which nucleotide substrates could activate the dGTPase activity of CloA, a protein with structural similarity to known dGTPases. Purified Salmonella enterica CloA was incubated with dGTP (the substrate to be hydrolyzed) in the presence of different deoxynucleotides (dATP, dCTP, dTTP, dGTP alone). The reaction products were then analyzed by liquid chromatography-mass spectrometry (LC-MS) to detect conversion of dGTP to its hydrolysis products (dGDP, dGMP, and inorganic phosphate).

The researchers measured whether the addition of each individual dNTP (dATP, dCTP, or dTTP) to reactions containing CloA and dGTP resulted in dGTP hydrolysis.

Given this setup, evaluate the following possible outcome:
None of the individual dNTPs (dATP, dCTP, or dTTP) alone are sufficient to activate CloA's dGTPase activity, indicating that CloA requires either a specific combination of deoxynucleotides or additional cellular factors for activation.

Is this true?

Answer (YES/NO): NO